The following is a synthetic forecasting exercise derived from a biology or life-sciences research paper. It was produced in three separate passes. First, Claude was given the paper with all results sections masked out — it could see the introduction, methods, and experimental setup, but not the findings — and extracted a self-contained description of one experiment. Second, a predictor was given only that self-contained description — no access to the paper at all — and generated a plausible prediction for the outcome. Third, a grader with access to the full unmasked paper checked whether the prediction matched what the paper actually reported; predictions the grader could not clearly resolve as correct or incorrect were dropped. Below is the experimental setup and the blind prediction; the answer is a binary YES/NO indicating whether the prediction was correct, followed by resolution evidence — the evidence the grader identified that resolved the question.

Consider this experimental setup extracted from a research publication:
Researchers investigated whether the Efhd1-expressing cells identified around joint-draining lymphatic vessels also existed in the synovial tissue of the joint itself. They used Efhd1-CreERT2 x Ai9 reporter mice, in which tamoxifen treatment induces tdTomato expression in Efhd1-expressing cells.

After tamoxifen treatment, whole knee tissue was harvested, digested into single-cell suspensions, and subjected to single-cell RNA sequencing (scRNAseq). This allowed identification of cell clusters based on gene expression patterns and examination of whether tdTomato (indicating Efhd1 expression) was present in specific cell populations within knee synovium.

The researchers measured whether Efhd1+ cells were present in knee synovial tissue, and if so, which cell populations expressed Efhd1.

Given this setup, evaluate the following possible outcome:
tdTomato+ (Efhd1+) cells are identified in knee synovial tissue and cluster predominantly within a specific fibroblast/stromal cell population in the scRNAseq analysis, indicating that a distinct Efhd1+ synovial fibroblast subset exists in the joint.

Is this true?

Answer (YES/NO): NO